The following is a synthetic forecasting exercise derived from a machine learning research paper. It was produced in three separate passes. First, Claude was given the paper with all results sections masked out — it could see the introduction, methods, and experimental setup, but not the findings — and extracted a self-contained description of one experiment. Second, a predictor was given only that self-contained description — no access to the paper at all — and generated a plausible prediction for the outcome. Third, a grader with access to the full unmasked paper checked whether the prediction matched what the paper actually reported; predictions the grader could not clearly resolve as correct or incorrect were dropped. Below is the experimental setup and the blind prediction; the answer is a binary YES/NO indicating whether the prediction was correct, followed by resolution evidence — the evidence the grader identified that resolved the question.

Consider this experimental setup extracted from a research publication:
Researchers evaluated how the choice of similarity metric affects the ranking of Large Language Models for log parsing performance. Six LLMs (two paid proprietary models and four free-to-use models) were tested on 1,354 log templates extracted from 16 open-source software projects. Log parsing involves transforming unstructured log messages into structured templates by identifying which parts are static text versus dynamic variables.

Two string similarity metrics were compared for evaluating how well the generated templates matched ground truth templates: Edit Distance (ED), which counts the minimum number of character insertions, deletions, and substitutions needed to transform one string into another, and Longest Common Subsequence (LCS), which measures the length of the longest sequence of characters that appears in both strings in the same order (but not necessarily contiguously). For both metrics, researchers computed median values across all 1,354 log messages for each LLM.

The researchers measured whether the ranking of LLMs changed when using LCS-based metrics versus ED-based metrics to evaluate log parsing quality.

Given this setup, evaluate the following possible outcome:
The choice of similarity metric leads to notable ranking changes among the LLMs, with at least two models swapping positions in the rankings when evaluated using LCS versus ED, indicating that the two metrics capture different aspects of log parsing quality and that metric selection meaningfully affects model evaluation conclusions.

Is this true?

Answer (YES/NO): YES